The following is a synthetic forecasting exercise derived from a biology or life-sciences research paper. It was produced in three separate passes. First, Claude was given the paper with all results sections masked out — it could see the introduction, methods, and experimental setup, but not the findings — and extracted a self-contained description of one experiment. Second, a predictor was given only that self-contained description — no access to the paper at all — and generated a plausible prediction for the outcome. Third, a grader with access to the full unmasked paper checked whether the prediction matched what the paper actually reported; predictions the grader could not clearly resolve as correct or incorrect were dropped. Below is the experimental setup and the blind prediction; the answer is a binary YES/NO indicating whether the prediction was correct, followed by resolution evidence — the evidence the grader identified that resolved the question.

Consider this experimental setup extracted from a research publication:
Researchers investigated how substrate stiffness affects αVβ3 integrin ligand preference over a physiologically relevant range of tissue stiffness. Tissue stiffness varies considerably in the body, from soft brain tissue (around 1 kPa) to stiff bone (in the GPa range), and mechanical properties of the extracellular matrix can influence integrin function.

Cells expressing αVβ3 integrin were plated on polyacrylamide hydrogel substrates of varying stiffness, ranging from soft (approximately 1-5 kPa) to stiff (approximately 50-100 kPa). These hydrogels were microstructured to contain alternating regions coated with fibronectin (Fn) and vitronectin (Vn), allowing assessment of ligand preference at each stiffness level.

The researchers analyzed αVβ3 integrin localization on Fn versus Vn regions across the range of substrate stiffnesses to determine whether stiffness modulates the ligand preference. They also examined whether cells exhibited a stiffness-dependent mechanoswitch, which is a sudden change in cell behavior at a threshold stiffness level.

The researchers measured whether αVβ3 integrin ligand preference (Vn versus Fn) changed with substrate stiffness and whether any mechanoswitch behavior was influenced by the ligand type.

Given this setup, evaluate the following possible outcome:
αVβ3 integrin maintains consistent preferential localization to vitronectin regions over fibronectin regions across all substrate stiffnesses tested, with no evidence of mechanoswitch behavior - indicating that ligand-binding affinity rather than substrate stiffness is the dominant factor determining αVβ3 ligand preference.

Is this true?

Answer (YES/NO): YES